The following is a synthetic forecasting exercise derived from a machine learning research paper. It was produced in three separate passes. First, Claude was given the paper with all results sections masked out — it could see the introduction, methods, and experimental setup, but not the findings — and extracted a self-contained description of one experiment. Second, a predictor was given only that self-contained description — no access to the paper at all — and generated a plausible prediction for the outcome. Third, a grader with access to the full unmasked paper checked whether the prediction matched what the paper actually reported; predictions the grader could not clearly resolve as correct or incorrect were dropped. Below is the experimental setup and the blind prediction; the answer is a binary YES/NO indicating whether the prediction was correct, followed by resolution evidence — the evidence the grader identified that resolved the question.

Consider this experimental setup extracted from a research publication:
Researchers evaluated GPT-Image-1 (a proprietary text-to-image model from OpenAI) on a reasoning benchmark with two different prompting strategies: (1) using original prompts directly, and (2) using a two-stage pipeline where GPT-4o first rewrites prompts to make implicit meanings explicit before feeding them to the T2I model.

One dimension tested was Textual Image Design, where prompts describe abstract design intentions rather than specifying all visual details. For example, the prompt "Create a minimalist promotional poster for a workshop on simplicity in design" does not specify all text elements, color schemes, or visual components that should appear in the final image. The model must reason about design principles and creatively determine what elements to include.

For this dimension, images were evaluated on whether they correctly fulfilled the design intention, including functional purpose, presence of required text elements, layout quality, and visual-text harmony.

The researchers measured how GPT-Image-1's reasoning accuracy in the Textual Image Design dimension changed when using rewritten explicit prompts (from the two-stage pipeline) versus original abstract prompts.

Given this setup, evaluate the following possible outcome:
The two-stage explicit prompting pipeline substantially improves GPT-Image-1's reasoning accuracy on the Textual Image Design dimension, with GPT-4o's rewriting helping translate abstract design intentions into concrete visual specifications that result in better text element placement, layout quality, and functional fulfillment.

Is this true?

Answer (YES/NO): NO